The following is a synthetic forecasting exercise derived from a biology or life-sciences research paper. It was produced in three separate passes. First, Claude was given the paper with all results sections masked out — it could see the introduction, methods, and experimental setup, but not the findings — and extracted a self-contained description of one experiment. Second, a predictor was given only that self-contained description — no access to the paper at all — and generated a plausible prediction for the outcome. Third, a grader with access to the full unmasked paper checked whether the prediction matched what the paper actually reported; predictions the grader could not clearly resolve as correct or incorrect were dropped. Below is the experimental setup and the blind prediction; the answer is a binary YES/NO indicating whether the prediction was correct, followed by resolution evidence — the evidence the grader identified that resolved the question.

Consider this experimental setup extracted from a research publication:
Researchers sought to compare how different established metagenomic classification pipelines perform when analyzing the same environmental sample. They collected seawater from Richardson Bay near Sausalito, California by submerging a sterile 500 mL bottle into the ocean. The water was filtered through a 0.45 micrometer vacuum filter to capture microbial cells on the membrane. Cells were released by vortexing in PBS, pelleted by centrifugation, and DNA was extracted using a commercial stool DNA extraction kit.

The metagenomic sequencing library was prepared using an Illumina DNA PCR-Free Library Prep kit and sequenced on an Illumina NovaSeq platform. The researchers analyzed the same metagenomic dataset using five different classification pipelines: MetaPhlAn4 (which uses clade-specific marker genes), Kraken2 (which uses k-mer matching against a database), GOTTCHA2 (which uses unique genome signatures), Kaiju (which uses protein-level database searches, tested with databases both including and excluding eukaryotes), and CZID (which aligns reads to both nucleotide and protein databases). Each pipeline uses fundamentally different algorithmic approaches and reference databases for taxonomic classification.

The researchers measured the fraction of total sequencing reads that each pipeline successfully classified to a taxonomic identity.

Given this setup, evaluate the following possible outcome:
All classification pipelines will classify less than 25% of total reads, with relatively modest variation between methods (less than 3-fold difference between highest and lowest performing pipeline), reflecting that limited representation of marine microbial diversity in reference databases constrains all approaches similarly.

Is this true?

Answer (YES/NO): NO